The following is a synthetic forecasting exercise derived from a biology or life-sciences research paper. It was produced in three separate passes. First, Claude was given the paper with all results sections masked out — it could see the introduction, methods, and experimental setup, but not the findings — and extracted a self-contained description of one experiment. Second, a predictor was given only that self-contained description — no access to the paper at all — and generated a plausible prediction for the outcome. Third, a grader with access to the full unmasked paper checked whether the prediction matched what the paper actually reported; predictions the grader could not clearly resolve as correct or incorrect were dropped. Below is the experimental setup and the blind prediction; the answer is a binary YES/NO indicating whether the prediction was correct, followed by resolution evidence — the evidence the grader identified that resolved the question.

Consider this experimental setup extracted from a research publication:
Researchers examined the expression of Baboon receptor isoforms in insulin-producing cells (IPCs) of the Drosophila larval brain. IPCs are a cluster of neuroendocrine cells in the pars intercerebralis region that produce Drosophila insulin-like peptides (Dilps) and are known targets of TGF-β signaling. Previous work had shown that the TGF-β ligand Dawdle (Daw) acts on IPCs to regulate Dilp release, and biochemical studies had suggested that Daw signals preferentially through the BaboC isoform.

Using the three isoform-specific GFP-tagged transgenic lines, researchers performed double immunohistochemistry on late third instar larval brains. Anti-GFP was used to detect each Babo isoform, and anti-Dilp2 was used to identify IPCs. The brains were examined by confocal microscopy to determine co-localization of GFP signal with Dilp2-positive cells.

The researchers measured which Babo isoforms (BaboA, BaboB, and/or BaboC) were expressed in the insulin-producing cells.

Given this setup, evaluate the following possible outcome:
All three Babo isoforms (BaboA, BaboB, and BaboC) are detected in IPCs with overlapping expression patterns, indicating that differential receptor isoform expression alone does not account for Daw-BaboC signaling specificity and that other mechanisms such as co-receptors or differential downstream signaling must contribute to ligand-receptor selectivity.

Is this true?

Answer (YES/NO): NO